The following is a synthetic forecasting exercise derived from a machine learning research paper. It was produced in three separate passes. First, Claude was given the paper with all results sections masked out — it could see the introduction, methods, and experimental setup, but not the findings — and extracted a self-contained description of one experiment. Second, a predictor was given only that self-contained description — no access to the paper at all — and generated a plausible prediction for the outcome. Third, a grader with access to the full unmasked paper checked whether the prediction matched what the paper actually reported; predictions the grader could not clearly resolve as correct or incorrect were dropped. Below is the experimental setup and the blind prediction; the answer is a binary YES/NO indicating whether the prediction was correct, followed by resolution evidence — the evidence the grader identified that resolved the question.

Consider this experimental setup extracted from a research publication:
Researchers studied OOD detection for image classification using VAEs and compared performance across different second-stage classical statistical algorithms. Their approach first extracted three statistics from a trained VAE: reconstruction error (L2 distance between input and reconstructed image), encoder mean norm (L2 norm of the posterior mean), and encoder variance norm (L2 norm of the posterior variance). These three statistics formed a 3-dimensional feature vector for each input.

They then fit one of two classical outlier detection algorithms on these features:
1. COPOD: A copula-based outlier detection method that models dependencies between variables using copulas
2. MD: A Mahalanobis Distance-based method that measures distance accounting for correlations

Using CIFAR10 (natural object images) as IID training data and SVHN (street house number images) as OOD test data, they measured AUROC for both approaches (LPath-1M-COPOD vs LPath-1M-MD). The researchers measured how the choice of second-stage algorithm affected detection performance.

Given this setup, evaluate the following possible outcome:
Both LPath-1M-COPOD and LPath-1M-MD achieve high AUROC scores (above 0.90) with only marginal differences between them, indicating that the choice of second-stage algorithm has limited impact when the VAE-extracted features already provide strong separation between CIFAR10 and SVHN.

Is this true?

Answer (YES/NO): YES